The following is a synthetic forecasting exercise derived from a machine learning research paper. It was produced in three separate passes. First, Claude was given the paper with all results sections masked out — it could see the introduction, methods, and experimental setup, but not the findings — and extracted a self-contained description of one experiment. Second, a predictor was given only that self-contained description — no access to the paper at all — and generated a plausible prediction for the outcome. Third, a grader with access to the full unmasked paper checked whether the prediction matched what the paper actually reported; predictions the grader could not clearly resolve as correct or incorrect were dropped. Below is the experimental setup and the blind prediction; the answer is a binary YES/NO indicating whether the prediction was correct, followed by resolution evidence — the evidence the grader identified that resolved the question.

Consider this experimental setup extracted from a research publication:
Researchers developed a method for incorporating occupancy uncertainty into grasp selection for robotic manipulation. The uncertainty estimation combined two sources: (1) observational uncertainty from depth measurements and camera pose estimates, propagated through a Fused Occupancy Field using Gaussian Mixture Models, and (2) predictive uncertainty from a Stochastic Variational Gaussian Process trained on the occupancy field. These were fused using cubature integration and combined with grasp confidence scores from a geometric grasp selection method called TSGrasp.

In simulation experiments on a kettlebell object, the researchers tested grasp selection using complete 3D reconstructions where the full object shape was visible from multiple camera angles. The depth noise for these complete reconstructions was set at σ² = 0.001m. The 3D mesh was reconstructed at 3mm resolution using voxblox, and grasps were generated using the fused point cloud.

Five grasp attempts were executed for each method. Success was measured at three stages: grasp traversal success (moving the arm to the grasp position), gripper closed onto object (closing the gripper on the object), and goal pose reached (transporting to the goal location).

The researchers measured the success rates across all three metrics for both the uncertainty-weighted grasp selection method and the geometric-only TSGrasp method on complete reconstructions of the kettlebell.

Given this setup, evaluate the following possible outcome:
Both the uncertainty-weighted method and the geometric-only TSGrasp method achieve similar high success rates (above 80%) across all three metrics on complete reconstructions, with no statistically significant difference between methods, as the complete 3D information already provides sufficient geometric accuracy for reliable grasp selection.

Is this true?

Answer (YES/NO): NO